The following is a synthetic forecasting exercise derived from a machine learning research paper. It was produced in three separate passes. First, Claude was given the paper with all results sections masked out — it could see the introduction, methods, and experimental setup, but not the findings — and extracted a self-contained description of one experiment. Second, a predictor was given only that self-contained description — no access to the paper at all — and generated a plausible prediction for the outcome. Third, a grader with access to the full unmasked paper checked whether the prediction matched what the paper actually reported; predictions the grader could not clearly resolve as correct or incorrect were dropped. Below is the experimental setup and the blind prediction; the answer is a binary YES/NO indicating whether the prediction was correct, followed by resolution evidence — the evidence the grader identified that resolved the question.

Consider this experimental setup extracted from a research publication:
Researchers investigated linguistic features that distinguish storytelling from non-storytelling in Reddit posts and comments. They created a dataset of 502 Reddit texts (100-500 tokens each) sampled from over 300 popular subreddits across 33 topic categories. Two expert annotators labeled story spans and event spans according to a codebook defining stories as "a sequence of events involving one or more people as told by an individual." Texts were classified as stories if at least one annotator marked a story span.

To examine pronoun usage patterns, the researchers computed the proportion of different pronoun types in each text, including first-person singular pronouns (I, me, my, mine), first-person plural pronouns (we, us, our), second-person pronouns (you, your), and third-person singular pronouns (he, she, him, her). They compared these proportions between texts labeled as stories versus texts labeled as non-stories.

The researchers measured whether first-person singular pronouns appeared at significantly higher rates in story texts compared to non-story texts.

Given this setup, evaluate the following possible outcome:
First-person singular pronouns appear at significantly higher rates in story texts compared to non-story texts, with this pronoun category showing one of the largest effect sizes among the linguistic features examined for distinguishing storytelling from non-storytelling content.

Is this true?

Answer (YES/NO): YES